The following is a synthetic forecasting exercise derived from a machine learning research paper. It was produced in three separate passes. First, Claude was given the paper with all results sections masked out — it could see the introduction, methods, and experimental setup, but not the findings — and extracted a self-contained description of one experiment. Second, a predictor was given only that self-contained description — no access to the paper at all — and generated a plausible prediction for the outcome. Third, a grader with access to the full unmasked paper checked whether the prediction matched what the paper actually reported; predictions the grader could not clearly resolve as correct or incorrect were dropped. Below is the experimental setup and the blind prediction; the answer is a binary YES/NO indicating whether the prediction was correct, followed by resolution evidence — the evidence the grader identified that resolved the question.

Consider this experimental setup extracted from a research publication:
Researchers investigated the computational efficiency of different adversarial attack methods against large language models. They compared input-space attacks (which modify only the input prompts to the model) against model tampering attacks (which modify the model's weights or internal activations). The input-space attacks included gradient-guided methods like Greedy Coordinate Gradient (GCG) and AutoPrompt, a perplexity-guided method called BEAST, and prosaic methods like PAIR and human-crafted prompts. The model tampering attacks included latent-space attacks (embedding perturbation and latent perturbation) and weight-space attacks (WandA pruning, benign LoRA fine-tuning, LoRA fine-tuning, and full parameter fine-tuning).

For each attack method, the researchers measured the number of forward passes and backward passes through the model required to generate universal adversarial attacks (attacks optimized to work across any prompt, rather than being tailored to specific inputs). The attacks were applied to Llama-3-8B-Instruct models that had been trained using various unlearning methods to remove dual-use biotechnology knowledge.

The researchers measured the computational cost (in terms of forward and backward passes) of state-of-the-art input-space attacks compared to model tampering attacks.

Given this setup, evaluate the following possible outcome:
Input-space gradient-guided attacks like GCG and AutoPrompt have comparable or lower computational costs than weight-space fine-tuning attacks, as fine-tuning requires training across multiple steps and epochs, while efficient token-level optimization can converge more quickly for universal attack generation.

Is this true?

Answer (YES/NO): NO